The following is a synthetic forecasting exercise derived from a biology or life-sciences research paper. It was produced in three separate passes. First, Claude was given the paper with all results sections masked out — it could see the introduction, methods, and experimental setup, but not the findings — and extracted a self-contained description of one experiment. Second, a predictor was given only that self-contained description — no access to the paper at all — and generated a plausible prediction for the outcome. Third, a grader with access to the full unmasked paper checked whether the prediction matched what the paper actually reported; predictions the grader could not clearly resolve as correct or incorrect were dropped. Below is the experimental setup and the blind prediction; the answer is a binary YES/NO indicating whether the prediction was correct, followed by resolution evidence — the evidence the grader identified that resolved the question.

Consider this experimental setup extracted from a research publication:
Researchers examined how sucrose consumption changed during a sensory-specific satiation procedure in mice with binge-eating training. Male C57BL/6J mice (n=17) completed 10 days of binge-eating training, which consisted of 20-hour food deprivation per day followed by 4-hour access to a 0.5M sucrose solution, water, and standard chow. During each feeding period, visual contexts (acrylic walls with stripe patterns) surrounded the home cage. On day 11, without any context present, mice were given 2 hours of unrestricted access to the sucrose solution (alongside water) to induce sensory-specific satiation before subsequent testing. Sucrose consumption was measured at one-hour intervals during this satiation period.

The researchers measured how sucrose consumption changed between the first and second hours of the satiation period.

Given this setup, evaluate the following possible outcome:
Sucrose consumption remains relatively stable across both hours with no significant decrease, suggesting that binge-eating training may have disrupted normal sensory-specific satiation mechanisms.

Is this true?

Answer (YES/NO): NO